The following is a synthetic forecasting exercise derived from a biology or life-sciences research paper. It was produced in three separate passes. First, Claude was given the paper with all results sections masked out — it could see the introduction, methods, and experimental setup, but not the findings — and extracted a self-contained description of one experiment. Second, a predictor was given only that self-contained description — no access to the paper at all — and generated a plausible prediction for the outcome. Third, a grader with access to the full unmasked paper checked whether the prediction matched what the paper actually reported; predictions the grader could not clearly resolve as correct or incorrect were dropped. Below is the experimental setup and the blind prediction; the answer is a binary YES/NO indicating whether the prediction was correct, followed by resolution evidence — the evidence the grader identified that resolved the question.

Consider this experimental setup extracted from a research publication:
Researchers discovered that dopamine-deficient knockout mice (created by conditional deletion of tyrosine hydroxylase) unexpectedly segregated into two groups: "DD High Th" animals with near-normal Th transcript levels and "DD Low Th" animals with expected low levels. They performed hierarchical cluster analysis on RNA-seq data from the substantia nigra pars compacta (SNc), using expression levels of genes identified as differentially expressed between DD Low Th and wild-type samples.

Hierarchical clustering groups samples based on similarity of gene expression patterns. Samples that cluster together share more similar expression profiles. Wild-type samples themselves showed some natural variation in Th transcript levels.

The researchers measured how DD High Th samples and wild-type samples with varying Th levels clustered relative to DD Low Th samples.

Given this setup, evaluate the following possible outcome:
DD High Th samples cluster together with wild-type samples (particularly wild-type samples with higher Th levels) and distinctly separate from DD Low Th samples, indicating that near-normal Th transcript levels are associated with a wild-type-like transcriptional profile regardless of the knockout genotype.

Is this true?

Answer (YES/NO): YES